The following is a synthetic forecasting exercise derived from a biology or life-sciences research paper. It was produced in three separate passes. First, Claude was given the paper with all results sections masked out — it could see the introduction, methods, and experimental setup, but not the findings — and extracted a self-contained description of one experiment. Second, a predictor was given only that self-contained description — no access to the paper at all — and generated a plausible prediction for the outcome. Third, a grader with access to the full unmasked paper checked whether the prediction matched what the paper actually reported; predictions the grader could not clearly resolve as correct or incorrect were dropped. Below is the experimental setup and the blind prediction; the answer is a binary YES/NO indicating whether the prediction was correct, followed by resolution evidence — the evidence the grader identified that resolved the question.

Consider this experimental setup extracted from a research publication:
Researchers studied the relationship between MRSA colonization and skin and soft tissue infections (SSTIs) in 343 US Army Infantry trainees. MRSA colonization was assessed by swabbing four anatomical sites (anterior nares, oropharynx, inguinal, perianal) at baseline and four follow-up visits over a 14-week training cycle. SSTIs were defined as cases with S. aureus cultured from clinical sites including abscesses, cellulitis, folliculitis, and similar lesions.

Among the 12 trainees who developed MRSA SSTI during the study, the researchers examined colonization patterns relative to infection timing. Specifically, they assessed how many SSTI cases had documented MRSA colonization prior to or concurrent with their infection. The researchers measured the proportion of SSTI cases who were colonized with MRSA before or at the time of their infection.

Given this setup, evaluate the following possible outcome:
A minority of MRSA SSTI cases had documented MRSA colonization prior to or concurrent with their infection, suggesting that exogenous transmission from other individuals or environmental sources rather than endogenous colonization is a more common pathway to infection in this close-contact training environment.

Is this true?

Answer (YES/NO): NO